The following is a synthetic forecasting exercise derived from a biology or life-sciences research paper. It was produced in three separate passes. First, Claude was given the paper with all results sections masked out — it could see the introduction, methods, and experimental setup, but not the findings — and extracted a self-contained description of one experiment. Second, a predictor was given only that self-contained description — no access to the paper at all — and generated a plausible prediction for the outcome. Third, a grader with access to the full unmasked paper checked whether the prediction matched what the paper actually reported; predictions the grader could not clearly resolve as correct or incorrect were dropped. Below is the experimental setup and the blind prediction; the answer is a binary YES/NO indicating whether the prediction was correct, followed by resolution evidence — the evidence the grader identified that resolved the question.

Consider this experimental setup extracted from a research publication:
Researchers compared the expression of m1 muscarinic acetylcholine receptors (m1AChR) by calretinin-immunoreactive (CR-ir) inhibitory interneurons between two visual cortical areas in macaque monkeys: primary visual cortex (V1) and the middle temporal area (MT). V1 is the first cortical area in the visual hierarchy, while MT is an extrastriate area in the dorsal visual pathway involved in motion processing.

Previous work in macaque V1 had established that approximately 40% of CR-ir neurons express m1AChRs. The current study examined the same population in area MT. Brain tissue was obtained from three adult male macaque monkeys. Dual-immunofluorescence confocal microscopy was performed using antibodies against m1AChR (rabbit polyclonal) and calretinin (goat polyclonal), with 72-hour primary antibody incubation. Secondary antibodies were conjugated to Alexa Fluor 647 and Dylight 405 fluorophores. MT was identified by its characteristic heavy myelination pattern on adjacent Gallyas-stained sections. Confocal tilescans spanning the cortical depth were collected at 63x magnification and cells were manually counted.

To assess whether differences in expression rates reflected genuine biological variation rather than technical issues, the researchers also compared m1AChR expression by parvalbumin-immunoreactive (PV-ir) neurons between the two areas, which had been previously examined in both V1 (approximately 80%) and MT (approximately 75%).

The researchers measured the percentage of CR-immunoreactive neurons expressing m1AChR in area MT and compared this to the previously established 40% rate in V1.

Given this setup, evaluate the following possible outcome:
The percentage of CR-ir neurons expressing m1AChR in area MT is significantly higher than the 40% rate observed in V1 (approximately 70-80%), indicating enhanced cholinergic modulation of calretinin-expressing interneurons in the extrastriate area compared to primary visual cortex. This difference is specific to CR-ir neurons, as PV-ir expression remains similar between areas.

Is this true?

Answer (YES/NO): NO